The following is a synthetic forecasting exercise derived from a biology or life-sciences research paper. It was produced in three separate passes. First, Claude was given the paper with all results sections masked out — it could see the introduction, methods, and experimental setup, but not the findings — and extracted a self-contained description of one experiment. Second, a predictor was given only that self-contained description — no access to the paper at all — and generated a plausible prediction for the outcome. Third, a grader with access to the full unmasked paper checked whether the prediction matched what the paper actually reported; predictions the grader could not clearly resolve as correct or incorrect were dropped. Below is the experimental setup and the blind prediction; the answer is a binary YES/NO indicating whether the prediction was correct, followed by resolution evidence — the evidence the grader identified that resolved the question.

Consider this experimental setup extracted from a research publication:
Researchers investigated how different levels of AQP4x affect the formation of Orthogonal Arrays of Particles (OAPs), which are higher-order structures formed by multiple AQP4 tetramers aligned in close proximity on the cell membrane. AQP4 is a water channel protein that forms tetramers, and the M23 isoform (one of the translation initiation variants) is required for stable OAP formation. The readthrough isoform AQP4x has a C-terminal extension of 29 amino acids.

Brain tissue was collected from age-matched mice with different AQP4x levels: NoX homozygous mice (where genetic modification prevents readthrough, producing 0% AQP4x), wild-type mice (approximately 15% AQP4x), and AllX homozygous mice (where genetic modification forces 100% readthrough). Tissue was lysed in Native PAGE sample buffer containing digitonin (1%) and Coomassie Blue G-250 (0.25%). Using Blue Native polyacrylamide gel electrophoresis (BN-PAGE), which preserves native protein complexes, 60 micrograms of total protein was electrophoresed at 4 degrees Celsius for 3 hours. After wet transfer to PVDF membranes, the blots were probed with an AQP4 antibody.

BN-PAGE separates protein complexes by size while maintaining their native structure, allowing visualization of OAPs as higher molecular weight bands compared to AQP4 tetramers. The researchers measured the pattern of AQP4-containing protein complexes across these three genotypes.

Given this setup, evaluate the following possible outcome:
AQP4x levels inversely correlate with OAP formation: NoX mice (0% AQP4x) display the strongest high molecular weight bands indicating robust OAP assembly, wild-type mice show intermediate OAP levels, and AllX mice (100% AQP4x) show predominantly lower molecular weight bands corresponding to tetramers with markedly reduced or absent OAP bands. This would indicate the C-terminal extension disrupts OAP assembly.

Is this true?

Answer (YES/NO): NO